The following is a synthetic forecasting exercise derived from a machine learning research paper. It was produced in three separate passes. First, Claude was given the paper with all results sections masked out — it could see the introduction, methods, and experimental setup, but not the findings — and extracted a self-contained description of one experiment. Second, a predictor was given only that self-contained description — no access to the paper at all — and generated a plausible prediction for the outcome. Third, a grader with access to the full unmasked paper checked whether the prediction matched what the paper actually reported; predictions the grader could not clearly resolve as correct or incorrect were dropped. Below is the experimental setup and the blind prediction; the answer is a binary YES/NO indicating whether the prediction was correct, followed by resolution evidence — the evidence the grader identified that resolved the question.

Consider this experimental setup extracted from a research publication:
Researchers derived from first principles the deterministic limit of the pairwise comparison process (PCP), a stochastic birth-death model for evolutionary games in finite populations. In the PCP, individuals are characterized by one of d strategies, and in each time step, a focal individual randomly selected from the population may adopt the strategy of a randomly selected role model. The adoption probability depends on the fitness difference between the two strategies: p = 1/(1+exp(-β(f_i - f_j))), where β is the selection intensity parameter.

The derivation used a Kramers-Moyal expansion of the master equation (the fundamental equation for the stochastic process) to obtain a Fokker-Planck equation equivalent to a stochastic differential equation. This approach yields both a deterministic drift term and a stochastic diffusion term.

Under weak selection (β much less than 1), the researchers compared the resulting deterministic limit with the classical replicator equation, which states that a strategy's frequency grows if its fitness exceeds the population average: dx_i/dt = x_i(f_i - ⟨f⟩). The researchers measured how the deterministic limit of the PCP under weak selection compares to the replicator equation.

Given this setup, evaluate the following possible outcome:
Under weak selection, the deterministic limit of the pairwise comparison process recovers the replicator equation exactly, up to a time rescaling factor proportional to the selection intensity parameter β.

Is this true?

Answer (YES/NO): YES